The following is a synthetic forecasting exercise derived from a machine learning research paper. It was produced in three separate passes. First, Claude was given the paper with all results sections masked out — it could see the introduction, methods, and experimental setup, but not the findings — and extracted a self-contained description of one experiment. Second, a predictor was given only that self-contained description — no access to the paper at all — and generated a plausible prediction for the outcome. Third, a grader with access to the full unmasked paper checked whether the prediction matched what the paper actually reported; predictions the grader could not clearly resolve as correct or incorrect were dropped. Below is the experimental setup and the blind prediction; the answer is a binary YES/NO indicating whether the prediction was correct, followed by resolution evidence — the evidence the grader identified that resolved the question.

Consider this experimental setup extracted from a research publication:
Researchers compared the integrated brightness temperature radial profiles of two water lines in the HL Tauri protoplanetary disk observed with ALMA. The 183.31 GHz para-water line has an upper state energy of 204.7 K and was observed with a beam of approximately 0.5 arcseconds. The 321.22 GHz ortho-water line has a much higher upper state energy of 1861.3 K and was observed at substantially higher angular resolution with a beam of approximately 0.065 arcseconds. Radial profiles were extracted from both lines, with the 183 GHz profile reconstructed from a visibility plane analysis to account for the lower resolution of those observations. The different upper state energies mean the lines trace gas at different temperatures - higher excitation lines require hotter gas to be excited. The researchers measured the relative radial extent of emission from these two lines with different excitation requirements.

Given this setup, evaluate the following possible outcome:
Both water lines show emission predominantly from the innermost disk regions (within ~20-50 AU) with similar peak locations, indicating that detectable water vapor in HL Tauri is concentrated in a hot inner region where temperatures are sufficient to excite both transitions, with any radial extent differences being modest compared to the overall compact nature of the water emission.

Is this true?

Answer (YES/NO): NO